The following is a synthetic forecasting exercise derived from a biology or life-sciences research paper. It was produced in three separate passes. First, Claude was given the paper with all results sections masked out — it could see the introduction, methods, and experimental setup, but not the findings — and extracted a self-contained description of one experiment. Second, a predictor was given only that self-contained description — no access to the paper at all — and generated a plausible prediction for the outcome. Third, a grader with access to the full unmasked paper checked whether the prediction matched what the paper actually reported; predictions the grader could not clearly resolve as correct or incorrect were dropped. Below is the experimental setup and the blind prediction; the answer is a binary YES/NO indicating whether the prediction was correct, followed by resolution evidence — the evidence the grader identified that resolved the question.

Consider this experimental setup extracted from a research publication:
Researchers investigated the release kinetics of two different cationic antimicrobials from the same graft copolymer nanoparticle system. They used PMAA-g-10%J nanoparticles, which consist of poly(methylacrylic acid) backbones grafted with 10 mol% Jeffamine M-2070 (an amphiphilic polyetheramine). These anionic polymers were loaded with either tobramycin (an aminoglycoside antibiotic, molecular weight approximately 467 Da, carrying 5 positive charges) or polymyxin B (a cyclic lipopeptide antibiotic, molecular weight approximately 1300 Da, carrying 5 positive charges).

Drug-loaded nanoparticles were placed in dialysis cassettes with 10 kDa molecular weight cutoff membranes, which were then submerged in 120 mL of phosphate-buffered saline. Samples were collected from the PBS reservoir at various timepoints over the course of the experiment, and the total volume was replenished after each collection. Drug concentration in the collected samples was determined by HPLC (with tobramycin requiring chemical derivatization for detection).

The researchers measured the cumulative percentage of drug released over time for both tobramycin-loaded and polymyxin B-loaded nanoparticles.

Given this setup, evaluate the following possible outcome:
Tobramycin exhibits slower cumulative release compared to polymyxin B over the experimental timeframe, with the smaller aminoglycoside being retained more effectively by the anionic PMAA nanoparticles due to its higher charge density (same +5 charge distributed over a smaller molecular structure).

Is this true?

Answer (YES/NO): NO